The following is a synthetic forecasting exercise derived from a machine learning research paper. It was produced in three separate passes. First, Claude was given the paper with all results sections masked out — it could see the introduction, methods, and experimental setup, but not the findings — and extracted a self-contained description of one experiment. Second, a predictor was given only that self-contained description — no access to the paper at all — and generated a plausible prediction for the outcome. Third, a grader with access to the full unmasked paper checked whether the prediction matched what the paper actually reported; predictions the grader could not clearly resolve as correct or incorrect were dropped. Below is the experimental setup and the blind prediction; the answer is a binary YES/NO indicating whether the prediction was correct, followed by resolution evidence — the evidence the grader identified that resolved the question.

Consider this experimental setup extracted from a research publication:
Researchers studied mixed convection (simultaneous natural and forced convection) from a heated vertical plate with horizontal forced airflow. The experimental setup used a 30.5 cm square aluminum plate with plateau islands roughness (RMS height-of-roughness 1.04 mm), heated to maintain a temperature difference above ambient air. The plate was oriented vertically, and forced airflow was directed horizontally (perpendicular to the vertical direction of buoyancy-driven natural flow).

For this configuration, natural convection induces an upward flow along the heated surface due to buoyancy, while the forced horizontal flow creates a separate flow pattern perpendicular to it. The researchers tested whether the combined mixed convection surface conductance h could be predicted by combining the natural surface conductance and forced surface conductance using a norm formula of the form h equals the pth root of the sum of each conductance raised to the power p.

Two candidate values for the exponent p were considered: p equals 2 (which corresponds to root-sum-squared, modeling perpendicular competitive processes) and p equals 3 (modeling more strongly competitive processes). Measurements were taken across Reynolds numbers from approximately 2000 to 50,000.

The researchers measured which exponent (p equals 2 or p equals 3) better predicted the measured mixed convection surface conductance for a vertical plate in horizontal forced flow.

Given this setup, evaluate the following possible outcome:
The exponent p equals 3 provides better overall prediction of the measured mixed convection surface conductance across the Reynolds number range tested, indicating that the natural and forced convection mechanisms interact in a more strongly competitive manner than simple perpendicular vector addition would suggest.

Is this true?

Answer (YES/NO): NO